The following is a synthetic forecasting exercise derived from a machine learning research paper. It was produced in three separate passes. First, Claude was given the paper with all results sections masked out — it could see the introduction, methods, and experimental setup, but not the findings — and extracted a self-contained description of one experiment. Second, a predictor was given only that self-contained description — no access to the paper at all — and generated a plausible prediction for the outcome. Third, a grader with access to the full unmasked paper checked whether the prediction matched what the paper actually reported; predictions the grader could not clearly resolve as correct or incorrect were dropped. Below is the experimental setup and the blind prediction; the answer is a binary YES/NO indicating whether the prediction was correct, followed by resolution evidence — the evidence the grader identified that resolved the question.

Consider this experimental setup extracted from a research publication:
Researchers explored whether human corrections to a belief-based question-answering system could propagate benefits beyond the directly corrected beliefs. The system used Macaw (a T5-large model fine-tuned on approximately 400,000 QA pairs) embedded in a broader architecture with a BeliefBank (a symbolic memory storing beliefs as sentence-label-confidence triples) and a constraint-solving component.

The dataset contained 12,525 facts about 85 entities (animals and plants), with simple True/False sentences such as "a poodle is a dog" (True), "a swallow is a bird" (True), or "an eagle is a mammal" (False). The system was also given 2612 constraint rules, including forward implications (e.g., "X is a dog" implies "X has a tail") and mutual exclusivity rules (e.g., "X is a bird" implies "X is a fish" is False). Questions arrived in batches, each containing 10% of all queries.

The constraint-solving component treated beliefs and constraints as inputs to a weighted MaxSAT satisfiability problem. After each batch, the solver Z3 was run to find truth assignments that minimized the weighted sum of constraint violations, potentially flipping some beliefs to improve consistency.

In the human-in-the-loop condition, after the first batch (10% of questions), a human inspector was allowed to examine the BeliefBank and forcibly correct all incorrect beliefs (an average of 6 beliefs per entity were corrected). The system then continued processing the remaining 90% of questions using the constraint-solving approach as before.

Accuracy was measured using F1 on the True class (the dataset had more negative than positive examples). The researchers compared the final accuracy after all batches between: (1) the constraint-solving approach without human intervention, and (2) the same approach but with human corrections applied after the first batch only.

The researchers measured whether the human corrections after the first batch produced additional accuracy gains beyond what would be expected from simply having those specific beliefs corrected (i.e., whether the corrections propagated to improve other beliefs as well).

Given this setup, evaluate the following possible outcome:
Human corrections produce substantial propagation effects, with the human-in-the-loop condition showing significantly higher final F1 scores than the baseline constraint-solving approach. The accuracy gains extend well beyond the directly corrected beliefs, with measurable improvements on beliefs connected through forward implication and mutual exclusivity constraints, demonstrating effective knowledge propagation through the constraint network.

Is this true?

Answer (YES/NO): NO